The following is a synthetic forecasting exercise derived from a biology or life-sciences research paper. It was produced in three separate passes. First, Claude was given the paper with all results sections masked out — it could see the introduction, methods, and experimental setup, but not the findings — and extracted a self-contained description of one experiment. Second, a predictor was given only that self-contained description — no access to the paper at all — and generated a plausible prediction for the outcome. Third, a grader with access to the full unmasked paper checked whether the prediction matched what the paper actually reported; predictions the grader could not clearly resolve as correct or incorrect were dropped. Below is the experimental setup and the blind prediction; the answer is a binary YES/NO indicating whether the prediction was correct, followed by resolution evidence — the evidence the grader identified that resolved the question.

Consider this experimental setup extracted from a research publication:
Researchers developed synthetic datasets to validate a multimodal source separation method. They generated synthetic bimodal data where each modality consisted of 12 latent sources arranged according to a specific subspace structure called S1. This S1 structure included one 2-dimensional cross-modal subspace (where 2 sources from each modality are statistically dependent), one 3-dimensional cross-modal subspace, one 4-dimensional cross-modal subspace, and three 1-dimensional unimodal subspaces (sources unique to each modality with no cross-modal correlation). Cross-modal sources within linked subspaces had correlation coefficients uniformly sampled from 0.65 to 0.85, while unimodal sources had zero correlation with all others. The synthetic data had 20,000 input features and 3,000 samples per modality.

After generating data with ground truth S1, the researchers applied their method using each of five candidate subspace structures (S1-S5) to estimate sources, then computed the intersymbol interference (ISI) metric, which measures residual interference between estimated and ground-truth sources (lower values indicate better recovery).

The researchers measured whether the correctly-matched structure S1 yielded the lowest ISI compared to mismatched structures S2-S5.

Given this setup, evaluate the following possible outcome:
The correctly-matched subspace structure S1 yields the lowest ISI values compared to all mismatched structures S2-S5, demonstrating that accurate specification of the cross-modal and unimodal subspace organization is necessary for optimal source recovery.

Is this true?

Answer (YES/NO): YES